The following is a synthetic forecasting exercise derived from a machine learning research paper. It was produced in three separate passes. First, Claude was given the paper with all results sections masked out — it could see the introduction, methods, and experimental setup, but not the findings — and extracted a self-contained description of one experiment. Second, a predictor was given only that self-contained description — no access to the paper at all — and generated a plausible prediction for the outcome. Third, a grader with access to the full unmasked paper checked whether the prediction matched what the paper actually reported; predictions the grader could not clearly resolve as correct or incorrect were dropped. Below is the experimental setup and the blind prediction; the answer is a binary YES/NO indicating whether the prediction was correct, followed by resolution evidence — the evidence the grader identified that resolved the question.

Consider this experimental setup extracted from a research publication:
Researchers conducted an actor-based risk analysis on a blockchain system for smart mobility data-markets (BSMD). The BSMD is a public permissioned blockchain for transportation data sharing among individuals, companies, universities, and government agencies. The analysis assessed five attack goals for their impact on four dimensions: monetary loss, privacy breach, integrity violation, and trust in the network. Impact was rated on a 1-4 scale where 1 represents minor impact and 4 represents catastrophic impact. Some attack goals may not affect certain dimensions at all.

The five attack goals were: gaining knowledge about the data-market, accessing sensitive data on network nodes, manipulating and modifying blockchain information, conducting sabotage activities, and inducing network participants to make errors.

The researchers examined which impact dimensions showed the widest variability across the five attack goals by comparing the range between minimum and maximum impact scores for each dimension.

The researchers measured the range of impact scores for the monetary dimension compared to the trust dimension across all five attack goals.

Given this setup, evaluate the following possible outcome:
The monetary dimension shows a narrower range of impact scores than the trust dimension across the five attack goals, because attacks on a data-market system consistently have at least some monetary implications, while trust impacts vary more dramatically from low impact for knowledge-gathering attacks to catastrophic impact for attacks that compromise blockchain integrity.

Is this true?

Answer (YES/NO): YES